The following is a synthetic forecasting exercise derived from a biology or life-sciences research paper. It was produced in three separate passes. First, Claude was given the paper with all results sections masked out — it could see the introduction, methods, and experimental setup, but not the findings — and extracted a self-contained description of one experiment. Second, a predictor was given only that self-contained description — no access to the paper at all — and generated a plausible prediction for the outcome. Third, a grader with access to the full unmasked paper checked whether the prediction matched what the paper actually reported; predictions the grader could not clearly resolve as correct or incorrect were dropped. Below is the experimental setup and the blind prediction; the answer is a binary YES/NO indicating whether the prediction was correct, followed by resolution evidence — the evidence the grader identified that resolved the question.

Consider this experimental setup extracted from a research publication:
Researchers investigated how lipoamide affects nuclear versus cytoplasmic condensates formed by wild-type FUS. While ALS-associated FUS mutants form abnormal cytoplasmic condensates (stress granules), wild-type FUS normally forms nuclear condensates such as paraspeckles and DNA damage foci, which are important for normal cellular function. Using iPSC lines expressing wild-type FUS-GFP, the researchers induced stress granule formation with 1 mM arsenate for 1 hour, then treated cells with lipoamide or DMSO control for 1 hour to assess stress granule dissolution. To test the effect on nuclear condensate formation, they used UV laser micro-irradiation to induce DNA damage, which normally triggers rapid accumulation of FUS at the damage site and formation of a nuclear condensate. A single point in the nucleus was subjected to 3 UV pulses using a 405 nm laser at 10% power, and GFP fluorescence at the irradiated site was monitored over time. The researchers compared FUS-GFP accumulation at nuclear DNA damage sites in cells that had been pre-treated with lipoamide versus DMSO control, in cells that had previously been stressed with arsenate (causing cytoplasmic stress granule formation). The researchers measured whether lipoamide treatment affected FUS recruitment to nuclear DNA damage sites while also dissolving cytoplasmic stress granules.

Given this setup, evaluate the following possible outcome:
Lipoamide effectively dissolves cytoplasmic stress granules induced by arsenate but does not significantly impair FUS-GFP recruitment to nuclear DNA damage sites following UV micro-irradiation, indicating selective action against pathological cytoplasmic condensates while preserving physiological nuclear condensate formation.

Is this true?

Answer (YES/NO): YES